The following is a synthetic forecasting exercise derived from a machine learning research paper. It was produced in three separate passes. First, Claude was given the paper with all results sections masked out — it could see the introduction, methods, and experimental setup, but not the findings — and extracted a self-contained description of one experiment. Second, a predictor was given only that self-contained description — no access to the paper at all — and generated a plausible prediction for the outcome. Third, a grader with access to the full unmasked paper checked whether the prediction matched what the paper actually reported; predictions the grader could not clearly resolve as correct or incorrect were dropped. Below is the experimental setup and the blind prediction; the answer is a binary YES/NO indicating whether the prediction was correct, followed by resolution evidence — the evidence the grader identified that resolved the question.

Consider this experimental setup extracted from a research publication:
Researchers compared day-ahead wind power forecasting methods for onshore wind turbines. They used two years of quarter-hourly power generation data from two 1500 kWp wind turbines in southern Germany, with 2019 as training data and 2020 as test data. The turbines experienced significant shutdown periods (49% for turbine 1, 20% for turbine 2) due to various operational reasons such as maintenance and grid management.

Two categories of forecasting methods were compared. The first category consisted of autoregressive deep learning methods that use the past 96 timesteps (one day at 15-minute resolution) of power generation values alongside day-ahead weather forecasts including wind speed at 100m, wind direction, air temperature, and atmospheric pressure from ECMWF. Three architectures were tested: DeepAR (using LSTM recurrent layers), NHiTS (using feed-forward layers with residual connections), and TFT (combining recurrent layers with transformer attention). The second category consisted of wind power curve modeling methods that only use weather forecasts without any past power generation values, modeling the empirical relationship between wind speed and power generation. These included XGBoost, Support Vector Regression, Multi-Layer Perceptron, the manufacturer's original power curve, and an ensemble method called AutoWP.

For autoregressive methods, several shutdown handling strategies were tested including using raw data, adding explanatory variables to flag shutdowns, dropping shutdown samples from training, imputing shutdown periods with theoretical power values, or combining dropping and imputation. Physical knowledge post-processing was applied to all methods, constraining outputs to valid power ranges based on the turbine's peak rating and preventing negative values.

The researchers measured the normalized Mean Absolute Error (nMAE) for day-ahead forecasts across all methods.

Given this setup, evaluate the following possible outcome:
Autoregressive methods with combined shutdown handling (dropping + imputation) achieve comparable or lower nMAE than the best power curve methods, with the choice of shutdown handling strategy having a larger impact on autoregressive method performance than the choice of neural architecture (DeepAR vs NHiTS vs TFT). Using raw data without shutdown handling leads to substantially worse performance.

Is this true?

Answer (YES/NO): NO